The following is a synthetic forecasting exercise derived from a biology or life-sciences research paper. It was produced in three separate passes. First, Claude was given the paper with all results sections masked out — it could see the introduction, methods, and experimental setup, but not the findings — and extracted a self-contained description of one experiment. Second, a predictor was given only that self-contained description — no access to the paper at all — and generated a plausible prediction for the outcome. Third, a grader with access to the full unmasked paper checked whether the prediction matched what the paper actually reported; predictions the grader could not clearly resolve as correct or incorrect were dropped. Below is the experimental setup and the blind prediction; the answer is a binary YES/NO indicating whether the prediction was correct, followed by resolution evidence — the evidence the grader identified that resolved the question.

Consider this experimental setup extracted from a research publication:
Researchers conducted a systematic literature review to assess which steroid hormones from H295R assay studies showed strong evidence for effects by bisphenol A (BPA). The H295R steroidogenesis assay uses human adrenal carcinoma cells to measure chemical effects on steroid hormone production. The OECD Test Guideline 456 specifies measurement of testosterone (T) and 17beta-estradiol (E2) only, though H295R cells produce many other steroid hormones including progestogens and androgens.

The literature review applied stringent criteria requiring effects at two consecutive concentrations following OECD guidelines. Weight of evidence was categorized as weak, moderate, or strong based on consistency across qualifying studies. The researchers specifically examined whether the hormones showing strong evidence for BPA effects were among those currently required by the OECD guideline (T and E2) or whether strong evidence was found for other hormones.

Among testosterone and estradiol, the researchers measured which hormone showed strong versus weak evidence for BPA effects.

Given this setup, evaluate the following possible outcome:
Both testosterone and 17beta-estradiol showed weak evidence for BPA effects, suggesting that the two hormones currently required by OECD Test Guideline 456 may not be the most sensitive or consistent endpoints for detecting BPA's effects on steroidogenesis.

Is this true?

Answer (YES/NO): NO